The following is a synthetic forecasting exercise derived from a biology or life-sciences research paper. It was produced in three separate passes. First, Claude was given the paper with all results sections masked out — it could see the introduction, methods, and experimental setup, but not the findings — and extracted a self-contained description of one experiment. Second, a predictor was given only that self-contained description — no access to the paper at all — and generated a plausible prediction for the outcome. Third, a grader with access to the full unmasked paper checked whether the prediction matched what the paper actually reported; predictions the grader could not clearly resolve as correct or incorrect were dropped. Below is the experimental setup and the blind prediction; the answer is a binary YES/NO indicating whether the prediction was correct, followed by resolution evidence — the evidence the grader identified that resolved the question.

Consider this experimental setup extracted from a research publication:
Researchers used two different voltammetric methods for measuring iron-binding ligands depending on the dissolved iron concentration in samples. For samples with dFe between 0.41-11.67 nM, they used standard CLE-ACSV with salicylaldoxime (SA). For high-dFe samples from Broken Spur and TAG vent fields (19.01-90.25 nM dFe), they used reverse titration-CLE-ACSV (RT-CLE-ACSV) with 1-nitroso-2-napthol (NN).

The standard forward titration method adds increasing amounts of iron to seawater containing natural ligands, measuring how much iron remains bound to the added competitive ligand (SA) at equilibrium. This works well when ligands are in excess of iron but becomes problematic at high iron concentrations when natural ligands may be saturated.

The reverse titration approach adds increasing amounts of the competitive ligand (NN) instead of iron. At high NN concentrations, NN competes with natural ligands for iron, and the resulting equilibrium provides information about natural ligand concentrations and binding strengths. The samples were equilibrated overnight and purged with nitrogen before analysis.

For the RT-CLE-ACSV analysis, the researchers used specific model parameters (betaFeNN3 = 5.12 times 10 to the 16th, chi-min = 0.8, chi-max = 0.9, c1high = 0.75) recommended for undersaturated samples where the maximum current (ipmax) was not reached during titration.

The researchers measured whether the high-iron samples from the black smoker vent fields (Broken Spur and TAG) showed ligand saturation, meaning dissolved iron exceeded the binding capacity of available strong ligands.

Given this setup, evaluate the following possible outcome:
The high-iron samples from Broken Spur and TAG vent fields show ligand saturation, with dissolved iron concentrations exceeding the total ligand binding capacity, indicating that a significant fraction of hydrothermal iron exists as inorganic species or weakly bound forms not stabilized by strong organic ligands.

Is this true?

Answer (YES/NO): NO